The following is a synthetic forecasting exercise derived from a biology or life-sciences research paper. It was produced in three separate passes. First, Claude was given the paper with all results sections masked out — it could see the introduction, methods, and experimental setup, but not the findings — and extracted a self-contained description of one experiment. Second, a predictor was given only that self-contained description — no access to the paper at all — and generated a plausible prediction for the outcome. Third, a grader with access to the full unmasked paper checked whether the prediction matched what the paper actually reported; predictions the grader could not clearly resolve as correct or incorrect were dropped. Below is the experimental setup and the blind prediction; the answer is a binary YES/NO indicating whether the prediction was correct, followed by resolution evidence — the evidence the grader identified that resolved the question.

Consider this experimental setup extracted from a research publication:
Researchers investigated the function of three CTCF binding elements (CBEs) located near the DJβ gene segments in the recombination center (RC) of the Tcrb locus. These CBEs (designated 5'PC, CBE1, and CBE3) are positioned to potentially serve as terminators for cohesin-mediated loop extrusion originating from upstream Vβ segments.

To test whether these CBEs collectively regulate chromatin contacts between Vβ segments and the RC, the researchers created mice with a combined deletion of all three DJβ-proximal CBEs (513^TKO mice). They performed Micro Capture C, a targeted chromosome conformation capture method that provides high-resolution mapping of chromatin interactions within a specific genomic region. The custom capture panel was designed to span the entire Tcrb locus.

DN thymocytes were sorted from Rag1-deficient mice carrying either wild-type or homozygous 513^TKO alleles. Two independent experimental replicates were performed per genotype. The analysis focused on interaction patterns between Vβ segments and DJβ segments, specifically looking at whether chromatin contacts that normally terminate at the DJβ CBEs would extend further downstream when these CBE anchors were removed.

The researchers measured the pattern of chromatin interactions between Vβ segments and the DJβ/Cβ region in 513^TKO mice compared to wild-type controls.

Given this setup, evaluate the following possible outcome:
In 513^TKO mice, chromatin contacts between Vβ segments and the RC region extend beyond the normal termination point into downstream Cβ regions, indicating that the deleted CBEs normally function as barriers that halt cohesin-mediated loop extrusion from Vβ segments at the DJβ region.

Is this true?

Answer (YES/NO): YES